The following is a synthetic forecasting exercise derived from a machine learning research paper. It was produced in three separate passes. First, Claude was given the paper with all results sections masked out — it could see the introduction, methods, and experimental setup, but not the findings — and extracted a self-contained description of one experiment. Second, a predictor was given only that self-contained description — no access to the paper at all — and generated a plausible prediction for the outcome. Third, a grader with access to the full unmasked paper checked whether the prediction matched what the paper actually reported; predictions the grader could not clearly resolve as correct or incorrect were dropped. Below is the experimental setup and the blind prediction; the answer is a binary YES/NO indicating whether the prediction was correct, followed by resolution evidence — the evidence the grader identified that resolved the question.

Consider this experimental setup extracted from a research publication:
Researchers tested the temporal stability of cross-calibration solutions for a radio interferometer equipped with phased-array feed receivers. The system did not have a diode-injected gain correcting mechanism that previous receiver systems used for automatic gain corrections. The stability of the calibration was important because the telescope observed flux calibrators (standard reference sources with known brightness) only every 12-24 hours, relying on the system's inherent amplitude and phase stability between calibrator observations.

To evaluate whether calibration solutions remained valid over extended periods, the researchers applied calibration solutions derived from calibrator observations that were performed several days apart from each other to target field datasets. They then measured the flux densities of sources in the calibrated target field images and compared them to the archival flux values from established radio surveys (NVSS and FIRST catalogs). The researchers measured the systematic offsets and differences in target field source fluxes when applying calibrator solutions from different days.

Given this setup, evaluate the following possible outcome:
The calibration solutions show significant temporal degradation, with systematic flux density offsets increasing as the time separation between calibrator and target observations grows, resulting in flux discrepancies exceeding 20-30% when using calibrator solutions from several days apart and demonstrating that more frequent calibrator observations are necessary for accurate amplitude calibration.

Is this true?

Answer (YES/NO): NO